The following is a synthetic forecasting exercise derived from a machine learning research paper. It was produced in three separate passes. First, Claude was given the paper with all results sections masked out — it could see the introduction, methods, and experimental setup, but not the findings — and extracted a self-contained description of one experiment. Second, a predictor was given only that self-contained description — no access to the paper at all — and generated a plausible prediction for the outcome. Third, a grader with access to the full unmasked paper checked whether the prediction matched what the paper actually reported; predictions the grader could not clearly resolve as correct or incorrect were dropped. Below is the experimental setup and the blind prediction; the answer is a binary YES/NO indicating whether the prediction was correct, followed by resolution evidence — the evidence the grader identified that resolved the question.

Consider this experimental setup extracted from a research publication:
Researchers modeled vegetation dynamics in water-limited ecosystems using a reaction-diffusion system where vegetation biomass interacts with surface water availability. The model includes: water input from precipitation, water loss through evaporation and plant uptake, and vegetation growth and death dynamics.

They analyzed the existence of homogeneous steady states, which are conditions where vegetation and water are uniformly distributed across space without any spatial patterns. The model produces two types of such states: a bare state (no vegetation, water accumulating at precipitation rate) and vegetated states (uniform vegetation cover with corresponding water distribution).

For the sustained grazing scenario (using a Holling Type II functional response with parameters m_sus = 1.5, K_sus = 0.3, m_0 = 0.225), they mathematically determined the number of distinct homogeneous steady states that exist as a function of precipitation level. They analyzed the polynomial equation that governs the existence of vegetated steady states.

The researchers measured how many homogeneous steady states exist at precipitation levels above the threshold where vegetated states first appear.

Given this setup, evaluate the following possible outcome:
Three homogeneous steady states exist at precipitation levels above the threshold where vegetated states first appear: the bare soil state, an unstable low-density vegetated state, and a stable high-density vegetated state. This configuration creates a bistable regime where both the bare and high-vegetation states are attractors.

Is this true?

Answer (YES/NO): YES